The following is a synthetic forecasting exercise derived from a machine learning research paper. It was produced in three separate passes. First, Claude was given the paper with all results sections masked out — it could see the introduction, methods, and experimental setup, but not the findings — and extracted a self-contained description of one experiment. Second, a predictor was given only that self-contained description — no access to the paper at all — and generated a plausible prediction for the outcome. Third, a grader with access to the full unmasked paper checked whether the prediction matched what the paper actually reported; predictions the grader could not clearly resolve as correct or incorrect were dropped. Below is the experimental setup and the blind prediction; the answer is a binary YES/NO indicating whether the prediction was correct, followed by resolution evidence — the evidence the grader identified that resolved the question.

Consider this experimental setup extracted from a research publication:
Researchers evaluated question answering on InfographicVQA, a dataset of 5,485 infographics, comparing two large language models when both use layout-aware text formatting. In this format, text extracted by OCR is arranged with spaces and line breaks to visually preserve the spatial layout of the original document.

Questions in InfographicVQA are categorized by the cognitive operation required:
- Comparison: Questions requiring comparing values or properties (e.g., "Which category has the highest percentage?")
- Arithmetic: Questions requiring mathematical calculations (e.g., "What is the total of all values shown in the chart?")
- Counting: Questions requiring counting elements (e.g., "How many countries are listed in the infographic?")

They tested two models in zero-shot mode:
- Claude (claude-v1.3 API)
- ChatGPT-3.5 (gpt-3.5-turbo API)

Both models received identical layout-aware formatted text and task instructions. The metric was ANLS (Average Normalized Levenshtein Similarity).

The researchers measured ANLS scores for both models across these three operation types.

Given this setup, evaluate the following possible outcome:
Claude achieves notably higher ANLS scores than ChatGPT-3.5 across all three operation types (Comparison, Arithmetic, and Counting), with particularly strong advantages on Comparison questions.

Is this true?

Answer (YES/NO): NO